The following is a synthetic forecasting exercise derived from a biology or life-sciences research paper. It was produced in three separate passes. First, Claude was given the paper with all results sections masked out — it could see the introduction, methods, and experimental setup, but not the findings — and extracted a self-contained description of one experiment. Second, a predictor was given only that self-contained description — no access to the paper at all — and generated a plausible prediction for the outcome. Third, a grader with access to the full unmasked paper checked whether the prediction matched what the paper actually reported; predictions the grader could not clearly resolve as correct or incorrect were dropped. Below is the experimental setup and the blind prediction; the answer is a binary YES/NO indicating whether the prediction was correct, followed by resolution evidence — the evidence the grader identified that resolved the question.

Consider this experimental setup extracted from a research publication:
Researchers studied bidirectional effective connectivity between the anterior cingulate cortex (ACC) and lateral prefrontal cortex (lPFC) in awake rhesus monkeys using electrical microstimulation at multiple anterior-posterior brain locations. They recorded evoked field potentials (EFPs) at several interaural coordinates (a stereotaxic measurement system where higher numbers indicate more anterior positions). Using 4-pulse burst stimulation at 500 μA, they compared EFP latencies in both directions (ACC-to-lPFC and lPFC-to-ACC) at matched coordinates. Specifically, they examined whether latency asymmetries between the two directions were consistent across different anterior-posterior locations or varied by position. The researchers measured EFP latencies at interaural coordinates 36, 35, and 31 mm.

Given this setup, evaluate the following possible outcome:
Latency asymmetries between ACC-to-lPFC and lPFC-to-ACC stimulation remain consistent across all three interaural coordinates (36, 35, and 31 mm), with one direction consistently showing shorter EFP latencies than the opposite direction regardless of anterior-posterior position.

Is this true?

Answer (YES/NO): YES